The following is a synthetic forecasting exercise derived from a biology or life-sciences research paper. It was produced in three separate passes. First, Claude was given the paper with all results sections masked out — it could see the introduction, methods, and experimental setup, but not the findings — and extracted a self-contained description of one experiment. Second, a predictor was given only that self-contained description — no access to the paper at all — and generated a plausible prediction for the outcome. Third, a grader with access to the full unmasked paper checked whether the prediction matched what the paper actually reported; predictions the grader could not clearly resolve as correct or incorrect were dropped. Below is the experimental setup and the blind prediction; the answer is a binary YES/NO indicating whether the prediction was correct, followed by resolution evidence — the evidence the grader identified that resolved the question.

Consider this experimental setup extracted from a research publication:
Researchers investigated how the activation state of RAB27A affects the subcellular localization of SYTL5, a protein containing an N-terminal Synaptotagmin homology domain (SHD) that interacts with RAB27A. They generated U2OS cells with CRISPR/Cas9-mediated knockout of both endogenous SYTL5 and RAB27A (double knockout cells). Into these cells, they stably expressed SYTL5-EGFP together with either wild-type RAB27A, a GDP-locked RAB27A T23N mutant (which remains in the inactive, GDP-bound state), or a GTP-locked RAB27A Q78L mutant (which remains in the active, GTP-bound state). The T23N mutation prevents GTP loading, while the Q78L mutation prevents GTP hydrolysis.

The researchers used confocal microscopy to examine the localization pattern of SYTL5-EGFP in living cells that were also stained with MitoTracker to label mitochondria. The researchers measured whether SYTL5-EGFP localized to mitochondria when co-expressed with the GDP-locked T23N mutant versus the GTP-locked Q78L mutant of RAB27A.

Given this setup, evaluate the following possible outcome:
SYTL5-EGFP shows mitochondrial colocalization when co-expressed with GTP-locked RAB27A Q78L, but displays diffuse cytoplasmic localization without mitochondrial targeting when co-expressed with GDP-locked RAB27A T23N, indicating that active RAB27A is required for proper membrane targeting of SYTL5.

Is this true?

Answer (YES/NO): NO